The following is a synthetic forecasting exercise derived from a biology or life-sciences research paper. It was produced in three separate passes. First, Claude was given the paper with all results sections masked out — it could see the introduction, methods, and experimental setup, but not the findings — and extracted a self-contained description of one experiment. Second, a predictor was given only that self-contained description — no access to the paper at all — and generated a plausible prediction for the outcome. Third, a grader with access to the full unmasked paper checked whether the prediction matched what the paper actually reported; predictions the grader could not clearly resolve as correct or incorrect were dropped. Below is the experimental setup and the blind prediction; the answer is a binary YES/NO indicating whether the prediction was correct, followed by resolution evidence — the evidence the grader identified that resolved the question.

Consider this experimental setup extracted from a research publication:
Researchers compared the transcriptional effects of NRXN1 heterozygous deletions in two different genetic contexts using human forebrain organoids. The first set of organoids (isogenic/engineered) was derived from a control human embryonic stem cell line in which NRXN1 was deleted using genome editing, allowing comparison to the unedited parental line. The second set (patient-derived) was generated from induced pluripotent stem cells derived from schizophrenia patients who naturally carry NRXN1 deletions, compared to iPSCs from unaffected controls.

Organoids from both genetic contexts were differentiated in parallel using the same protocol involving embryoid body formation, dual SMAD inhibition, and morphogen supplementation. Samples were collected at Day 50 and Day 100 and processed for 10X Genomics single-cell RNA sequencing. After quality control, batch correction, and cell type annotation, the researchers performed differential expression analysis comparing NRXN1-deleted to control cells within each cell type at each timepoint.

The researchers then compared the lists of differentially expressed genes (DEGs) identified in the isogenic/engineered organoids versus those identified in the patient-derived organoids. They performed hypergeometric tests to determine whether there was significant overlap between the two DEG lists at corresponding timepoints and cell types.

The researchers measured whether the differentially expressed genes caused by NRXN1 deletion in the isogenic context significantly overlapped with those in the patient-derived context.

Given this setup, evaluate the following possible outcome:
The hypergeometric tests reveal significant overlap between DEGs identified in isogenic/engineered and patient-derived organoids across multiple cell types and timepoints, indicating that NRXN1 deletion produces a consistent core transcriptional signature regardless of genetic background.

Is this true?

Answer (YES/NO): NO